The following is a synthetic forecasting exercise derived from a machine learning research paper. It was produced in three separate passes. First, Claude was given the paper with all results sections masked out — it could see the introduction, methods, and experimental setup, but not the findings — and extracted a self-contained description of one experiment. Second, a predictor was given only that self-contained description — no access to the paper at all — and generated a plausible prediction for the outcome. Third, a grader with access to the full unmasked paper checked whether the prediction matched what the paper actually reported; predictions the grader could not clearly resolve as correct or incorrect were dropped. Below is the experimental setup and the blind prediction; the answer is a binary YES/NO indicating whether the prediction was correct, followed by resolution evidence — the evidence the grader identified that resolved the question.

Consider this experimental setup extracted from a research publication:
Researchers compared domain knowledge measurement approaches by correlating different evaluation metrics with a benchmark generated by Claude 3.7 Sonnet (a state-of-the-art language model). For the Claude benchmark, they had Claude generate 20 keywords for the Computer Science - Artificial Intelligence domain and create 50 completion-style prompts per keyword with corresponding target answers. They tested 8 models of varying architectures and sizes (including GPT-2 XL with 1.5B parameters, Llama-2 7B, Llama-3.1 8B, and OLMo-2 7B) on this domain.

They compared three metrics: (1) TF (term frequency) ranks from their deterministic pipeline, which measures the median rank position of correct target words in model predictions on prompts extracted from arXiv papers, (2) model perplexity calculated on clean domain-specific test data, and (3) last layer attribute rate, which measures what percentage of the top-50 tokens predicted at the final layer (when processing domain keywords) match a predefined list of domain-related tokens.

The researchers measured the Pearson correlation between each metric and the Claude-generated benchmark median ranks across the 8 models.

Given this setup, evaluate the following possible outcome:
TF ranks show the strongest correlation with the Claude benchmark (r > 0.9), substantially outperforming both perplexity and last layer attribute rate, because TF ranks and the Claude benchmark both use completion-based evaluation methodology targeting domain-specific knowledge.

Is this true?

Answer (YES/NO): NO